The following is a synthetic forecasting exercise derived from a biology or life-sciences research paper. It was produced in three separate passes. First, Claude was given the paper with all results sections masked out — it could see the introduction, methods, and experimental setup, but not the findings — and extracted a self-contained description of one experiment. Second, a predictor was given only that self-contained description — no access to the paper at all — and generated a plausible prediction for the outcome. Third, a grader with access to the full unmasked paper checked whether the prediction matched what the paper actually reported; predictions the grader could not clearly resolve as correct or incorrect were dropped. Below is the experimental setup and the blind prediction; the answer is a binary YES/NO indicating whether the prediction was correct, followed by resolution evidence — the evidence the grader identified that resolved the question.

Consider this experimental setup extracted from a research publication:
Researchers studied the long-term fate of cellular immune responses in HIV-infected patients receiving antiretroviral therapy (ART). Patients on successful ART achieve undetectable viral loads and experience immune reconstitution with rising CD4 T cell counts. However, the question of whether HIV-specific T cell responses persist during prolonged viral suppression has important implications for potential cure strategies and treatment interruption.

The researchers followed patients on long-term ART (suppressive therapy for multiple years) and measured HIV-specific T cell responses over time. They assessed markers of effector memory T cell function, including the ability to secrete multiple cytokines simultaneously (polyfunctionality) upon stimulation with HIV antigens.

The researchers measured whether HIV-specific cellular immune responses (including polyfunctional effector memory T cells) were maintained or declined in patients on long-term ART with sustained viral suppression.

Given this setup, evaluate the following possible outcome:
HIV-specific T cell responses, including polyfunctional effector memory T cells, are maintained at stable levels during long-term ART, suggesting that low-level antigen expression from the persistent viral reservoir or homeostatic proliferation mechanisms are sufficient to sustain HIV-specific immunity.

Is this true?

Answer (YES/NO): NO